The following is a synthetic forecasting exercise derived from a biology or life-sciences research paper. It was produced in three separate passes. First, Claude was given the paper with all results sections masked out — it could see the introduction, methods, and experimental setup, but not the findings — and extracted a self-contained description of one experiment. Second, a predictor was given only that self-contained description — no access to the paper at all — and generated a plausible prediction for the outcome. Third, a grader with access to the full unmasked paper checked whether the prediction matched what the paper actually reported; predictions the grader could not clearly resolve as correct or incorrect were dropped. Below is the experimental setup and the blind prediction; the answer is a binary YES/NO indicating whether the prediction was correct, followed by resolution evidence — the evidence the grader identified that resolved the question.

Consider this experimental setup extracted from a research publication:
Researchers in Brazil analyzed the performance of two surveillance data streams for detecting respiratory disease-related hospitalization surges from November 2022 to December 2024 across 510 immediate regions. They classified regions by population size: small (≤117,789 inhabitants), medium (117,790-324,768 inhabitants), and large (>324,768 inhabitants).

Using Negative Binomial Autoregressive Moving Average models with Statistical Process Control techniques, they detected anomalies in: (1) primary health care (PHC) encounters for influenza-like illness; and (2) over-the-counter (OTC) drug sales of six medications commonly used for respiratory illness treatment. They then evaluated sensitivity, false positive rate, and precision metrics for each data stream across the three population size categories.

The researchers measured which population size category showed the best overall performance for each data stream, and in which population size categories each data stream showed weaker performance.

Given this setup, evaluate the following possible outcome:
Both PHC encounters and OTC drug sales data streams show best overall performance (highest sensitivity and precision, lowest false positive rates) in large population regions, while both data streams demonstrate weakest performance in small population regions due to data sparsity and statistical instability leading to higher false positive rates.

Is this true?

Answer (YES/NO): NO